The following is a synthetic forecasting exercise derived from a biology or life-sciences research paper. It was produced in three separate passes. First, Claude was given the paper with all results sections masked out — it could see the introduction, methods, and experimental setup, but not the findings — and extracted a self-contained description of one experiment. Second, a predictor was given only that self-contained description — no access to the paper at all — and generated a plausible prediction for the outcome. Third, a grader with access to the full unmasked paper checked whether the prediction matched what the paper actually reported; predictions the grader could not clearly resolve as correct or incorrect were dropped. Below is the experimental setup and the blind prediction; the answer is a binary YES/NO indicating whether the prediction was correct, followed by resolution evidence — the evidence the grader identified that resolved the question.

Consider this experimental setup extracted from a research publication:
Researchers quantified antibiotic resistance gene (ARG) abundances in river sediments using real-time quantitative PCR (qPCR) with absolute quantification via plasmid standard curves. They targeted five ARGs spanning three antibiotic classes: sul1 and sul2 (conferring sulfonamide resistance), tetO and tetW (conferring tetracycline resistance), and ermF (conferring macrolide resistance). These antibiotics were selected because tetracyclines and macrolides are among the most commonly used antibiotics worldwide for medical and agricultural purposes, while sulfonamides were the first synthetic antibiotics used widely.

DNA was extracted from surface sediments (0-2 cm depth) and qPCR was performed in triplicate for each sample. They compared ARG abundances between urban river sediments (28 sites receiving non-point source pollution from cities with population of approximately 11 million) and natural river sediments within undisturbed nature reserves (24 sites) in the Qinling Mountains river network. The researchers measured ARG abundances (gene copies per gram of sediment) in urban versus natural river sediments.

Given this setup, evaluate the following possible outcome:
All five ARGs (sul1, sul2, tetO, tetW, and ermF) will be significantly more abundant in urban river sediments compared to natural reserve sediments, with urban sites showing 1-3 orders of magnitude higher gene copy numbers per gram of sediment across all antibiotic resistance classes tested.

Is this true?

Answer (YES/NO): YES